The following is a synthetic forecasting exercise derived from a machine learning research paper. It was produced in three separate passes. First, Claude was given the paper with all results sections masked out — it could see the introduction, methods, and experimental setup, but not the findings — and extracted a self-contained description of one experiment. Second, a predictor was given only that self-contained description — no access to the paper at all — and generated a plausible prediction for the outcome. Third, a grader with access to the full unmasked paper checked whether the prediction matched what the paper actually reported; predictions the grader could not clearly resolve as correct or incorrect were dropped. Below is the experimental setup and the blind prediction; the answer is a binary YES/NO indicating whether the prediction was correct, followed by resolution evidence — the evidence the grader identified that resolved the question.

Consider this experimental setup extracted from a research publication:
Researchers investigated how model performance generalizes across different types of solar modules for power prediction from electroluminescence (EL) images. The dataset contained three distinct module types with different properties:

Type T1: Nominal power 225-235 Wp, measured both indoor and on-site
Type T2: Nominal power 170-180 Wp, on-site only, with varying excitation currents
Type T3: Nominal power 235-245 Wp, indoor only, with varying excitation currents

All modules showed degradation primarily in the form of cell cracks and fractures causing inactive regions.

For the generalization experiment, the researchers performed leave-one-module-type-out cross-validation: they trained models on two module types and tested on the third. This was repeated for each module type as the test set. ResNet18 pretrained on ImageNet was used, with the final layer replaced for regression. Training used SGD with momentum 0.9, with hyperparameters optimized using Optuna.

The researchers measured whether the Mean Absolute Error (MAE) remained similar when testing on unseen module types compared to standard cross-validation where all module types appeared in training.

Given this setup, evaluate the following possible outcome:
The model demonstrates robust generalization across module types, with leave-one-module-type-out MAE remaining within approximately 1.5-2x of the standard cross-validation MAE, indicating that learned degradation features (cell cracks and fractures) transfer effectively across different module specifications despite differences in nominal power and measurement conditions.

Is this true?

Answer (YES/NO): NO